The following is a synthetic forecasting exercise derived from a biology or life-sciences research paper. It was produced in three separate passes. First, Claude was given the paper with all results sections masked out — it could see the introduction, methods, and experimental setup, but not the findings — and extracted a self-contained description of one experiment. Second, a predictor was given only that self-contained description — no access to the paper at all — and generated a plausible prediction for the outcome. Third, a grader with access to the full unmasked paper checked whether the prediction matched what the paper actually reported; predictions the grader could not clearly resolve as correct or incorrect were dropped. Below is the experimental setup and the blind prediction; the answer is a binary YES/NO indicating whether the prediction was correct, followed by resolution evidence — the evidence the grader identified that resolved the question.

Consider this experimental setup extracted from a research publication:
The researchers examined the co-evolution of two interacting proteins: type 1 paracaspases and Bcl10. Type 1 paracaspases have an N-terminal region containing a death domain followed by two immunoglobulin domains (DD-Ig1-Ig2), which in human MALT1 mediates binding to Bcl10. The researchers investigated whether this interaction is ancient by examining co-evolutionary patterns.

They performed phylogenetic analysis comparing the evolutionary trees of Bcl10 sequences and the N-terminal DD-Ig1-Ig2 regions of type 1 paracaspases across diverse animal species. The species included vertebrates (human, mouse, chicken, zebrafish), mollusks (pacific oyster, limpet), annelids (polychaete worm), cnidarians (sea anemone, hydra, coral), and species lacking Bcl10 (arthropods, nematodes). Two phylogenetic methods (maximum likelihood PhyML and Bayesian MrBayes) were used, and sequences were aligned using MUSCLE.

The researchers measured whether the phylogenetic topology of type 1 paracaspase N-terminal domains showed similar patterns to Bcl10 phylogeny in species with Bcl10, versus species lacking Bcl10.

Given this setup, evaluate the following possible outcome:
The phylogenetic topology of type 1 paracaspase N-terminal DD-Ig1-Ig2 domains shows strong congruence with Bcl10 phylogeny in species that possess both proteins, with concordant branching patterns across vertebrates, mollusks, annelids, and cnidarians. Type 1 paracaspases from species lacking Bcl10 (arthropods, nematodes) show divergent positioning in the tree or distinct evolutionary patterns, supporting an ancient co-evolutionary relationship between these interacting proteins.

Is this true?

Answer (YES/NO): NO